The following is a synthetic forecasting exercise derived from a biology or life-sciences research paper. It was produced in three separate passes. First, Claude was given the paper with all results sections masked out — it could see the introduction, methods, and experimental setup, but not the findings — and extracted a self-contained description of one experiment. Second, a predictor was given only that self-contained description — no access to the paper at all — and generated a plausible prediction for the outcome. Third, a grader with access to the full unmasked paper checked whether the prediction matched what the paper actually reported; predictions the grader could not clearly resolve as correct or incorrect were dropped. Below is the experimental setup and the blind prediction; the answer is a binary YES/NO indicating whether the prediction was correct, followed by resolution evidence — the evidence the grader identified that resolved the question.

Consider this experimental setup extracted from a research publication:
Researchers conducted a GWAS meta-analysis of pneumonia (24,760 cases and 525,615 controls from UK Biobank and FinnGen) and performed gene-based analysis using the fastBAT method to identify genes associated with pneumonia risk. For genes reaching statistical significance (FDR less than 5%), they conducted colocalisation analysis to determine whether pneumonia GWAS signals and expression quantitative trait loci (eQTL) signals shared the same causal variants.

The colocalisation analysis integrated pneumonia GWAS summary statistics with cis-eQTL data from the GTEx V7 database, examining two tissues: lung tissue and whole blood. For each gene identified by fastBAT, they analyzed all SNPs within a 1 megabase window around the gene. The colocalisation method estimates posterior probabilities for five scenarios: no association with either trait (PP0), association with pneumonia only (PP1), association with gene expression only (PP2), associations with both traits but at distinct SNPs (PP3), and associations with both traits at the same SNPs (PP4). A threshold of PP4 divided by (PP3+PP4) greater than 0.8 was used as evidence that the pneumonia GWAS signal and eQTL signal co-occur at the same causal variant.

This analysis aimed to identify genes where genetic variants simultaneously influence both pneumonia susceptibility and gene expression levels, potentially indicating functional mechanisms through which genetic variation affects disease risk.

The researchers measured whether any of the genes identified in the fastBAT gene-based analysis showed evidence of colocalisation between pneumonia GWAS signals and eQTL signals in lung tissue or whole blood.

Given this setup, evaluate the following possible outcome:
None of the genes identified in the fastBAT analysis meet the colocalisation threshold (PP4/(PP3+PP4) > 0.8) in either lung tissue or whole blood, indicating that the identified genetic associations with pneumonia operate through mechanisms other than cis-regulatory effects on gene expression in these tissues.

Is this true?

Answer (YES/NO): NO